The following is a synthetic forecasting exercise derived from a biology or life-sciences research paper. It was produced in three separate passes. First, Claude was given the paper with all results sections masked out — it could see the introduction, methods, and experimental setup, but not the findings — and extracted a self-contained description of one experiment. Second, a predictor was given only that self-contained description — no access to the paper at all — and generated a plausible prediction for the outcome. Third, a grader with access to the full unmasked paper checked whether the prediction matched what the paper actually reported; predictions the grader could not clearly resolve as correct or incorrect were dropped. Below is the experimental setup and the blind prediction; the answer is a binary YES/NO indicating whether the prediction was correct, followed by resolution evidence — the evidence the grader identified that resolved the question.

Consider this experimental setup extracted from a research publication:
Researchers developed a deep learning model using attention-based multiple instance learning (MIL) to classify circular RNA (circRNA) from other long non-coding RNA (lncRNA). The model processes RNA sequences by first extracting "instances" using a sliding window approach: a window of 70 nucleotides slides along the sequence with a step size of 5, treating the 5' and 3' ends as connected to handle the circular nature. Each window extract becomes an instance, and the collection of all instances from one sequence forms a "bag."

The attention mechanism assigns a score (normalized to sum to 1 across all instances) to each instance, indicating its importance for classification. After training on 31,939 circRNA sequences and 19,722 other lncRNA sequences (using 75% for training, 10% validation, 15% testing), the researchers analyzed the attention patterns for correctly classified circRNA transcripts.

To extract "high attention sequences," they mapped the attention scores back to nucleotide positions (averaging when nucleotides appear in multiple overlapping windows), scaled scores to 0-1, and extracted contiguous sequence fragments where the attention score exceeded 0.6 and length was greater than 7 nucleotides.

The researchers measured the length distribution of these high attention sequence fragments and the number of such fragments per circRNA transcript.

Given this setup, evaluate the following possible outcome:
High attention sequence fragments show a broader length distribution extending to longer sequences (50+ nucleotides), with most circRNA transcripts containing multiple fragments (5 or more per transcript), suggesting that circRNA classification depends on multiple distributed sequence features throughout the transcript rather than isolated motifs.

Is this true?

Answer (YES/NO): NO